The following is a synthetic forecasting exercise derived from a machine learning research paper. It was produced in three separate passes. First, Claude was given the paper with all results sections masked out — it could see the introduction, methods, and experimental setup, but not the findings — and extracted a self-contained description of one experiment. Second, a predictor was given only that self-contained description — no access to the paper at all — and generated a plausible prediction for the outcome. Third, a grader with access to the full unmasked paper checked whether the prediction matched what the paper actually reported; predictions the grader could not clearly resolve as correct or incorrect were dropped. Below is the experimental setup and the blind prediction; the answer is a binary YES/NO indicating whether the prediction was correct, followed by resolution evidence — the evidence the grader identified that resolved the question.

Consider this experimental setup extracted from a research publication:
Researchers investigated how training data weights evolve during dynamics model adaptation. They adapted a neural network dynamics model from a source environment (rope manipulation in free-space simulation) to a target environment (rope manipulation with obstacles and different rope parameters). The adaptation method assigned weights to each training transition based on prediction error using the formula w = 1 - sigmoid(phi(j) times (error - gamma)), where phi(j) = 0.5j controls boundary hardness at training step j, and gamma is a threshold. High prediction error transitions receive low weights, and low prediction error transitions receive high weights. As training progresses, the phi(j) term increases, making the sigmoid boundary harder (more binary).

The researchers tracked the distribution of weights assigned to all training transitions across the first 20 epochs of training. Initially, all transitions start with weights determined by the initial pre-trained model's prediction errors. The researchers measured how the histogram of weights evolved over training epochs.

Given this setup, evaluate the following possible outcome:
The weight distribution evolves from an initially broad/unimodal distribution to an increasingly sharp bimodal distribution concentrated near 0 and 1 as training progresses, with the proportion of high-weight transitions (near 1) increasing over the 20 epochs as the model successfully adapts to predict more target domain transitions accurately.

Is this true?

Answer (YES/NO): YES